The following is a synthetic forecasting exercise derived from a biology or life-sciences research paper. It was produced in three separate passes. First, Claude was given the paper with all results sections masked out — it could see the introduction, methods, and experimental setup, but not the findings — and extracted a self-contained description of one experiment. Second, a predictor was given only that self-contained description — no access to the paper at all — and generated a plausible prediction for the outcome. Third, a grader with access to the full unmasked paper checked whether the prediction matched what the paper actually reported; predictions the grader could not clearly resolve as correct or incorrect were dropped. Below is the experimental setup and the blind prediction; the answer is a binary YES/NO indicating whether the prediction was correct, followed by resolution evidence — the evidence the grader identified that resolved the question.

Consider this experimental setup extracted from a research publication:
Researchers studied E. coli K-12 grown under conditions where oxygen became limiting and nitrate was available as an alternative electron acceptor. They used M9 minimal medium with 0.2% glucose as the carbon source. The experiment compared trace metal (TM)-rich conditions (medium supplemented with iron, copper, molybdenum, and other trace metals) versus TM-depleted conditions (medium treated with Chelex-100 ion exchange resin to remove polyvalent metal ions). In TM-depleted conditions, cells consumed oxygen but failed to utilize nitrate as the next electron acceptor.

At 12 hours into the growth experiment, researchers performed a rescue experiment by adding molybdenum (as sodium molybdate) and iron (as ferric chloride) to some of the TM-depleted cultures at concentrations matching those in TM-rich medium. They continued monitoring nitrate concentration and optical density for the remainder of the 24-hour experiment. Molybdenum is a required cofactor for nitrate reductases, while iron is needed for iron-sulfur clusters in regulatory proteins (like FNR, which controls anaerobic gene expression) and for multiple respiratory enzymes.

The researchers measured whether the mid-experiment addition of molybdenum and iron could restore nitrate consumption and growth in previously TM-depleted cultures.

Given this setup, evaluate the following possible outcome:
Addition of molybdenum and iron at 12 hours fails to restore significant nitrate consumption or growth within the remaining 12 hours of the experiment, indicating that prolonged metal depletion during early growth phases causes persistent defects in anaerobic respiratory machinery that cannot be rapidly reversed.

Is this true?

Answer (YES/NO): NO